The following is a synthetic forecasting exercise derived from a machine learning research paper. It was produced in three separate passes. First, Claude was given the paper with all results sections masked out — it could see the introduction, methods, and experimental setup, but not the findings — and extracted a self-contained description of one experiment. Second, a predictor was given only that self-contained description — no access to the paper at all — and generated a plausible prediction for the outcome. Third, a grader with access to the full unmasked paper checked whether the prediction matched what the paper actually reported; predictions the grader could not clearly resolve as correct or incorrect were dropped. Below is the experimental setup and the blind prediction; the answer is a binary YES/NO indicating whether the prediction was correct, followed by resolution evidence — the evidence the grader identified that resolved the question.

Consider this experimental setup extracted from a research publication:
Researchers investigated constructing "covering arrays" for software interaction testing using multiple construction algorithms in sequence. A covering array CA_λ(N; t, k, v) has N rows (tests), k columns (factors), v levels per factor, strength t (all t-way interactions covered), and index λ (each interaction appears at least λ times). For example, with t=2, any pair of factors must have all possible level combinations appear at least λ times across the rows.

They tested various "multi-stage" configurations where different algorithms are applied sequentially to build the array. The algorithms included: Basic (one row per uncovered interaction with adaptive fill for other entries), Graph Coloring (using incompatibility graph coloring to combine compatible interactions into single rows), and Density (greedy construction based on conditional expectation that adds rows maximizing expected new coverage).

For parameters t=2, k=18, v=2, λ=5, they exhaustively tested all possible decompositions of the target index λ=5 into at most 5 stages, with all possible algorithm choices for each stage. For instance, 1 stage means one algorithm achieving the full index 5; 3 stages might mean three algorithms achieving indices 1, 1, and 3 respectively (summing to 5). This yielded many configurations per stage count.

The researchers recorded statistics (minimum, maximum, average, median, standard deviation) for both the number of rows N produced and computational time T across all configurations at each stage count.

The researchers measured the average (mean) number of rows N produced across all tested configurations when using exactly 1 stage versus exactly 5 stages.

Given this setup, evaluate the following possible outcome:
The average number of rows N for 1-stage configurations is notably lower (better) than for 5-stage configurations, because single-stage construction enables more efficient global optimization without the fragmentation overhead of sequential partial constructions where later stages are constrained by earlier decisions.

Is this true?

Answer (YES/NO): NO